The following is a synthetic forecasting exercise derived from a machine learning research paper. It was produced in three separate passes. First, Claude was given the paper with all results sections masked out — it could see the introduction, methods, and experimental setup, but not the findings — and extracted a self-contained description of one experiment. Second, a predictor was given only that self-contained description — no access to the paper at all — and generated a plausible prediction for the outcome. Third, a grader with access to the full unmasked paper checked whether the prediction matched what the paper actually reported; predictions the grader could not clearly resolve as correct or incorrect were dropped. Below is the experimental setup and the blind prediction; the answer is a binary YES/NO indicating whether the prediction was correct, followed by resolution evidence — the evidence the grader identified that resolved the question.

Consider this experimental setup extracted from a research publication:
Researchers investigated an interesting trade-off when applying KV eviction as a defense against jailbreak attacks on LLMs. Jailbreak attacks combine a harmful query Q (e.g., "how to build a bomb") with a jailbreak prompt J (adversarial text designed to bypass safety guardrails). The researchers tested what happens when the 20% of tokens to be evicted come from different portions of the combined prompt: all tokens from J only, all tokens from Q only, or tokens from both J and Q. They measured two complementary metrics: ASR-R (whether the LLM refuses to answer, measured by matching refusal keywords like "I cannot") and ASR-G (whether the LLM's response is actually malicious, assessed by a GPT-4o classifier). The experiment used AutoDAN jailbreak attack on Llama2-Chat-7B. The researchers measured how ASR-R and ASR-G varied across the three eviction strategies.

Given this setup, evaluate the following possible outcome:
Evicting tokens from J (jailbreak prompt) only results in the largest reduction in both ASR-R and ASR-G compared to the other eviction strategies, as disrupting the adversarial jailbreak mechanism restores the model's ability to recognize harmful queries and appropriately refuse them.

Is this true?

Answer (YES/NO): NO